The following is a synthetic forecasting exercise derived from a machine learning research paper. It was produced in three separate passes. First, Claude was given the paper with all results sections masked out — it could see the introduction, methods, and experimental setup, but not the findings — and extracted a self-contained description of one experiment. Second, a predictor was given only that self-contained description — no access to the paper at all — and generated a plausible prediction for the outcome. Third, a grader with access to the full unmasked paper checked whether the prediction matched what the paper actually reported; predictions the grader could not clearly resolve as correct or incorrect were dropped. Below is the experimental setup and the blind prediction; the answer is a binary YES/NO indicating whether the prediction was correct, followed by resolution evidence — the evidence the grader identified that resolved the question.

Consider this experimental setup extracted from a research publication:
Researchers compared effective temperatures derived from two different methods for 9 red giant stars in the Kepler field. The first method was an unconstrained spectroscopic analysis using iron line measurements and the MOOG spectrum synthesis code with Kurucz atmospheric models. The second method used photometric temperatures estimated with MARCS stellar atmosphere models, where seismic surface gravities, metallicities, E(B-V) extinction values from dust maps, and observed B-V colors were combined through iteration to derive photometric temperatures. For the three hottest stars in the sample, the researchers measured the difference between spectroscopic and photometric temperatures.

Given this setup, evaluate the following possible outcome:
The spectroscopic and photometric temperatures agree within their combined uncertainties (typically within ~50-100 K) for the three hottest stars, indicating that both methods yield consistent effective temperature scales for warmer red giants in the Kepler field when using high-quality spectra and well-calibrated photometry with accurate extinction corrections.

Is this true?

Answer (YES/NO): NO